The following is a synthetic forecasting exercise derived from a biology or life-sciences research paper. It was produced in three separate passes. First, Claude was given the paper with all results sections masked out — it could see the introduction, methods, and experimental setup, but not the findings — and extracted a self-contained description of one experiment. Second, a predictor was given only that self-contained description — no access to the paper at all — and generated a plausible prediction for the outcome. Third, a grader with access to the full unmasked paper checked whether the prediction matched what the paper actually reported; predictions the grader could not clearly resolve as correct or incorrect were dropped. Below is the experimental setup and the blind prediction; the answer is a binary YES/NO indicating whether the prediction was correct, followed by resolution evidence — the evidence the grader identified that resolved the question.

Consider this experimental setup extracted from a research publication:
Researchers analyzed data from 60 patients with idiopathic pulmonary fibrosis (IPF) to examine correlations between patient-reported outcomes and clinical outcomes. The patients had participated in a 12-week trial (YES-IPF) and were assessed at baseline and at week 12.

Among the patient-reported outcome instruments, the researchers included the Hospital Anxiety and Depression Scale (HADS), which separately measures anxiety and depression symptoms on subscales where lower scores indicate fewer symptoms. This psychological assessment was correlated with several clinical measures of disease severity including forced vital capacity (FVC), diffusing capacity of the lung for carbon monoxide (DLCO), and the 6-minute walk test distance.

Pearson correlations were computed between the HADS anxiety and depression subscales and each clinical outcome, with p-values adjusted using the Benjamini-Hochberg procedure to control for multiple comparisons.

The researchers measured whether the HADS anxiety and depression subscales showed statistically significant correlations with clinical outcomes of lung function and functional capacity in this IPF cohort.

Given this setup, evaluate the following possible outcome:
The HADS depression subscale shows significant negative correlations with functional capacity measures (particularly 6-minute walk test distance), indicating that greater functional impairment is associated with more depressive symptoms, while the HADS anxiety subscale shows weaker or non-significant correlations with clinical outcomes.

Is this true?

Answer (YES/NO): NO